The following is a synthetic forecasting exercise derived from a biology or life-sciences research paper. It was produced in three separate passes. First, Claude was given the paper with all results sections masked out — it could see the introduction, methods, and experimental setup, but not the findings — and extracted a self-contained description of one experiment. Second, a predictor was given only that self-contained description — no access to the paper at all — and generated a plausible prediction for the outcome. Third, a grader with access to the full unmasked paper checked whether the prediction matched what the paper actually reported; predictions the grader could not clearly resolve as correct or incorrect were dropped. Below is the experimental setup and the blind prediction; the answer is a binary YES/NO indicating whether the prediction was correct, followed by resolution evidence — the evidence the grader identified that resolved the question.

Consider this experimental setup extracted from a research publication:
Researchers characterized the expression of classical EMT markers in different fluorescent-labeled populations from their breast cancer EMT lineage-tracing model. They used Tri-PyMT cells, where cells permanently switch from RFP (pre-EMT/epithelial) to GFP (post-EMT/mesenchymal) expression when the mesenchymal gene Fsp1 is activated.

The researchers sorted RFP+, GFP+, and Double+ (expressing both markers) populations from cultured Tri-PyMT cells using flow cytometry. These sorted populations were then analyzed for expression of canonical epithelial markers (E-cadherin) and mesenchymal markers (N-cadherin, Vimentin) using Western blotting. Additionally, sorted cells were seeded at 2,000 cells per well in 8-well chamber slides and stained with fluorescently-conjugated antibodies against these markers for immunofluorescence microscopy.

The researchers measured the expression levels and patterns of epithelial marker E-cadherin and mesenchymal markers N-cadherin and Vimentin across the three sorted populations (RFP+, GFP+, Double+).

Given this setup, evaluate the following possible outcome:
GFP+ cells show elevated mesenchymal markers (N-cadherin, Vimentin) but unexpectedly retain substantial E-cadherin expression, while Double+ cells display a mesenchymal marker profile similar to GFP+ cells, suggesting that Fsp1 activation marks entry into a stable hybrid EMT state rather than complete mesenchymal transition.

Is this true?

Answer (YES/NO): NO